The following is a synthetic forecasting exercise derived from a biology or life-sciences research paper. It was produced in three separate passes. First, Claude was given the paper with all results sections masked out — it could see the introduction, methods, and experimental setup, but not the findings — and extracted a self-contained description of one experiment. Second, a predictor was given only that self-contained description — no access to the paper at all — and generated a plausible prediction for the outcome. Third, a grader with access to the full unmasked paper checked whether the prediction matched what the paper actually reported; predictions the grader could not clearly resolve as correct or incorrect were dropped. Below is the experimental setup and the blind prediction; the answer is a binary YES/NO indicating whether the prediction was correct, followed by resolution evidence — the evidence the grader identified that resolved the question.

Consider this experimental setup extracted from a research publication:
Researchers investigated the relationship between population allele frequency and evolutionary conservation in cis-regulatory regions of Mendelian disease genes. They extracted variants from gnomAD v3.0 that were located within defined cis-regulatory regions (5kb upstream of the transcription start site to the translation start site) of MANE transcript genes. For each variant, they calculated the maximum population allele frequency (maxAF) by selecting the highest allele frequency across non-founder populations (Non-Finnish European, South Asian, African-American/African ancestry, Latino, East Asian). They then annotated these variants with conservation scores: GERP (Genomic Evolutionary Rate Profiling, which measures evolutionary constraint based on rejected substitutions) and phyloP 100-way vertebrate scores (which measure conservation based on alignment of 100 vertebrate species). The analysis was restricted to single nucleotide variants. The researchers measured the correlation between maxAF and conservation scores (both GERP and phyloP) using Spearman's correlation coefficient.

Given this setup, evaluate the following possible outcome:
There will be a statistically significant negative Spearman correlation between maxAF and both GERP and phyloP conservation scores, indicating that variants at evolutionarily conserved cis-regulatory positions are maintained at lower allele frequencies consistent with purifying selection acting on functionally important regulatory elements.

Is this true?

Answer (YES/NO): YES